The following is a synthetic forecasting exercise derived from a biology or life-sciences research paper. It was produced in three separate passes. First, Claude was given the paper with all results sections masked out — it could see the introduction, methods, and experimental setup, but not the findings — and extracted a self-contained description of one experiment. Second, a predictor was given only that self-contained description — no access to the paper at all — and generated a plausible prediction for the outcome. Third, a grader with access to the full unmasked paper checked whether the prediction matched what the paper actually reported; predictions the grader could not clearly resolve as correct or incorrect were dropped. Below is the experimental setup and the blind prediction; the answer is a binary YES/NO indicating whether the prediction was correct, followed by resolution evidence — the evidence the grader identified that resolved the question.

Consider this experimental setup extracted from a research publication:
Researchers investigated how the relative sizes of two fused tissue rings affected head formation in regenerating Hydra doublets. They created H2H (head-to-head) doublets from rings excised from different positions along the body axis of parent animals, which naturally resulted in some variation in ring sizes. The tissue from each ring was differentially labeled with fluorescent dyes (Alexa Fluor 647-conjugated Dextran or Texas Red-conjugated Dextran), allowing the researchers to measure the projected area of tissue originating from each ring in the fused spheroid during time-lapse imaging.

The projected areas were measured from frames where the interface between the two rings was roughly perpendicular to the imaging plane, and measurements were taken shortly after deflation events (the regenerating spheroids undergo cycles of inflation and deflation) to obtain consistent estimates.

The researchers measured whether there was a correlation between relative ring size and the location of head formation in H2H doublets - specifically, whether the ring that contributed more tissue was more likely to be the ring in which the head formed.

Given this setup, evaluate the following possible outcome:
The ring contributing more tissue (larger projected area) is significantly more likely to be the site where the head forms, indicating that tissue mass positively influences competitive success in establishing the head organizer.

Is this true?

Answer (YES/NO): NO